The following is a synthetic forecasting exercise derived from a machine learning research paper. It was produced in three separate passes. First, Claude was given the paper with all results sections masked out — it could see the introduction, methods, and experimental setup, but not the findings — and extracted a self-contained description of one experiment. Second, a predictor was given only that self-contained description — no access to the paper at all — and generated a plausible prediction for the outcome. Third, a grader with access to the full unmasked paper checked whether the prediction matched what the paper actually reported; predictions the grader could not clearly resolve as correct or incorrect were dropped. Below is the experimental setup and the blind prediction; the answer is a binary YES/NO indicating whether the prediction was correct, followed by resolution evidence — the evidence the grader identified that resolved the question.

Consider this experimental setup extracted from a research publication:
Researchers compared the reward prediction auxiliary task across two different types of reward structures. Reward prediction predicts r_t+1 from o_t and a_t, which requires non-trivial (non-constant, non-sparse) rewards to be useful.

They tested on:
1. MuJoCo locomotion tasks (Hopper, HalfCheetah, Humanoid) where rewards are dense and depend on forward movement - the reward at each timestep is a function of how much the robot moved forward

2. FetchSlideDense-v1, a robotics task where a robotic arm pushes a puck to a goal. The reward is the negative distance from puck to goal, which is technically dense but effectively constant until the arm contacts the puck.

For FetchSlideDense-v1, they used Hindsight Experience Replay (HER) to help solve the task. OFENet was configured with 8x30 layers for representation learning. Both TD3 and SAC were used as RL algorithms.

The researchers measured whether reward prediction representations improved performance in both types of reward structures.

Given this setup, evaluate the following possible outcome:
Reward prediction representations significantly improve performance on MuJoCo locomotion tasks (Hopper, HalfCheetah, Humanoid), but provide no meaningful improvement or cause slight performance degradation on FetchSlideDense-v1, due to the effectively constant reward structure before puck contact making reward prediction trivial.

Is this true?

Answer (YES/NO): NO